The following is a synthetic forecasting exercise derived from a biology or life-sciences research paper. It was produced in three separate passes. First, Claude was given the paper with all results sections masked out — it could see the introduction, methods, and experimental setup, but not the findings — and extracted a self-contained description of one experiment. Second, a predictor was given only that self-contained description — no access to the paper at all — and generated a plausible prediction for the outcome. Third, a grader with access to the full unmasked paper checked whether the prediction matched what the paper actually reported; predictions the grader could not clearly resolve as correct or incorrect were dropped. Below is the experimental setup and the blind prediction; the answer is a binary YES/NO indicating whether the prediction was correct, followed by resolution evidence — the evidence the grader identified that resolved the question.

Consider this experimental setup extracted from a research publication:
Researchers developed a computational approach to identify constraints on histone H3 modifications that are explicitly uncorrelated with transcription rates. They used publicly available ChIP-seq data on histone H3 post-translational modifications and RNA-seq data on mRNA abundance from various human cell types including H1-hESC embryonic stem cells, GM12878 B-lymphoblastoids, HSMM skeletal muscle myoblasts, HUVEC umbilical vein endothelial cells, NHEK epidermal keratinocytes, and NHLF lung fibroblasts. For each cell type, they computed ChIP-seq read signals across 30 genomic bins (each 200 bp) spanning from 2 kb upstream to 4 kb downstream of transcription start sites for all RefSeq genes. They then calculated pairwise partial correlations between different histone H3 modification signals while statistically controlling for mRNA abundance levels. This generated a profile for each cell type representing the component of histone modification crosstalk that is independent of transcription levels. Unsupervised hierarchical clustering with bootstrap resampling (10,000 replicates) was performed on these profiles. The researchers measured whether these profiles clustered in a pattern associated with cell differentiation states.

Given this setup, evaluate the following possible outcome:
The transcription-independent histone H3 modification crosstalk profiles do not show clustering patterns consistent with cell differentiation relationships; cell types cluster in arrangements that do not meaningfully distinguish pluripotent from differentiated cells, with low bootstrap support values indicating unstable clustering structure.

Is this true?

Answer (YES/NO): NO